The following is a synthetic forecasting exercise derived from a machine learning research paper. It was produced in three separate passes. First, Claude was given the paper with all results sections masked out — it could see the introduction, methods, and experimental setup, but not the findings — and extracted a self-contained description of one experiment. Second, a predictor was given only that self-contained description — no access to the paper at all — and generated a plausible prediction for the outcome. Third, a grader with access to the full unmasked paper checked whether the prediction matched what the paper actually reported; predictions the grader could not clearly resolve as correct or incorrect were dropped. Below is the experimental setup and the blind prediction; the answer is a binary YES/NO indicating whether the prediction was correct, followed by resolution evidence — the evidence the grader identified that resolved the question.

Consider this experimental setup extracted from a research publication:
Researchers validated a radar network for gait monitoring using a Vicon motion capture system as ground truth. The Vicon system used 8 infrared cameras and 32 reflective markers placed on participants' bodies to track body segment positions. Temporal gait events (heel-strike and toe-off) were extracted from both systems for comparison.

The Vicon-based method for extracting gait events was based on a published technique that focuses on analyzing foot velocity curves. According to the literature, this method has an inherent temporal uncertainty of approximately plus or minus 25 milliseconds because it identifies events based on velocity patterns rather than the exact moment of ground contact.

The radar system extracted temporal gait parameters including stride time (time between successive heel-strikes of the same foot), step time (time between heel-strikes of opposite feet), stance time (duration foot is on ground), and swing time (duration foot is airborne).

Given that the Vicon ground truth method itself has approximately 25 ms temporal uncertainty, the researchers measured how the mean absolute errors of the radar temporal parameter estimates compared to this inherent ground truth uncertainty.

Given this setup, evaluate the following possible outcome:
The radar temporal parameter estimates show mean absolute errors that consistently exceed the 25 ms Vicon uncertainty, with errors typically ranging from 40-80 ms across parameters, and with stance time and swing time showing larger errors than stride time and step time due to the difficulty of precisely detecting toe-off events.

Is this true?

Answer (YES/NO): NO